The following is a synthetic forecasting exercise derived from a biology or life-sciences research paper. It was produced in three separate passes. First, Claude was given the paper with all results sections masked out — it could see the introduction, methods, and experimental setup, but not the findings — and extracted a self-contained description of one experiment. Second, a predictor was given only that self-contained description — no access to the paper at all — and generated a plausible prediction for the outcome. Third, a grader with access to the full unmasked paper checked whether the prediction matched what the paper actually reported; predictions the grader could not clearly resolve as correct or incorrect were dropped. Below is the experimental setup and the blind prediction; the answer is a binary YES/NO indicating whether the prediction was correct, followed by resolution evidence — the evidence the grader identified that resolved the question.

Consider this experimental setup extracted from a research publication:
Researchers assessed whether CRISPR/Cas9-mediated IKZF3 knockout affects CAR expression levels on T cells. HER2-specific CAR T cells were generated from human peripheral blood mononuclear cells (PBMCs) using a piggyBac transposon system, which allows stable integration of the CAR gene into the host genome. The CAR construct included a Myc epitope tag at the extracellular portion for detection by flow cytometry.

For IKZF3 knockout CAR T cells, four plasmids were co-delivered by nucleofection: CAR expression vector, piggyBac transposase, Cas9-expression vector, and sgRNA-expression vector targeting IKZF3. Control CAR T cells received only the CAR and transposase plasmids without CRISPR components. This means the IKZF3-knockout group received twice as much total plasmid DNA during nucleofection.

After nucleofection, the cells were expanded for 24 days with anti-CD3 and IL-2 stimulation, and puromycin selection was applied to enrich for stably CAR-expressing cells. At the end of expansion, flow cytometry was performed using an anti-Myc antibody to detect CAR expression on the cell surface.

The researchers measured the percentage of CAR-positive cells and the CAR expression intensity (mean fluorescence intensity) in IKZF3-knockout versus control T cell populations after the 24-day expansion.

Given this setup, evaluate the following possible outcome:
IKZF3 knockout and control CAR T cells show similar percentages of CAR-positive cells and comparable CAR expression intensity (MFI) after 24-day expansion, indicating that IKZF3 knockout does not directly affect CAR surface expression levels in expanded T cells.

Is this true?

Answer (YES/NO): YES